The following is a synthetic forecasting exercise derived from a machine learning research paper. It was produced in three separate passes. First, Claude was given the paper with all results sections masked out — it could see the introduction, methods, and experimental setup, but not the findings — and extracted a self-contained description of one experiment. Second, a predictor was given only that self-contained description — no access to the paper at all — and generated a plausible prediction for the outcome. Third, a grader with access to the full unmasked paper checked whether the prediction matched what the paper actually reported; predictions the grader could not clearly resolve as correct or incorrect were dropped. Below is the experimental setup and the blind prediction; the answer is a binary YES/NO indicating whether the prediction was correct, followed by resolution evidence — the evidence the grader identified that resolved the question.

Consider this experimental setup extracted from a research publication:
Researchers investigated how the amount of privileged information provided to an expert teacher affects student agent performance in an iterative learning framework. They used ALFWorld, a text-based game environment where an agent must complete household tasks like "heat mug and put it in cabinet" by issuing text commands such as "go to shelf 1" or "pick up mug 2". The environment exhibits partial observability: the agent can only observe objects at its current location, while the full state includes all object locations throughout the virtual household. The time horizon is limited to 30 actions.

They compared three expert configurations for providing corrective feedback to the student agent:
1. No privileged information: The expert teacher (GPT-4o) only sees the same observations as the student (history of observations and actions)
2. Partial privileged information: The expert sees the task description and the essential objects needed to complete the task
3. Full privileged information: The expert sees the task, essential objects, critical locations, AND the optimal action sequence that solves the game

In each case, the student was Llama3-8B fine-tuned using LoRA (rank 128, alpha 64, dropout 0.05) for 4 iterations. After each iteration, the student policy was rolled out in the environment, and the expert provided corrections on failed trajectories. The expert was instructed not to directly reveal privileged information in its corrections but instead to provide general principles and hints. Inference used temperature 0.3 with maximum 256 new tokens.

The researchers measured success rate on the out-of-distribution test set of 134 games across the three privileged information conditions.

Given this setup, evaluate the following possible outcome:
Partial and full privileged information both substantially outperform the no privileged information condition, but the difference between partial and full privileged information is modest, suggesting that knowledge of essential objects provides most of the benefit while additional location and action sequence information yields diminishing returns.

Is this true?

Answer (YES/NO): NO